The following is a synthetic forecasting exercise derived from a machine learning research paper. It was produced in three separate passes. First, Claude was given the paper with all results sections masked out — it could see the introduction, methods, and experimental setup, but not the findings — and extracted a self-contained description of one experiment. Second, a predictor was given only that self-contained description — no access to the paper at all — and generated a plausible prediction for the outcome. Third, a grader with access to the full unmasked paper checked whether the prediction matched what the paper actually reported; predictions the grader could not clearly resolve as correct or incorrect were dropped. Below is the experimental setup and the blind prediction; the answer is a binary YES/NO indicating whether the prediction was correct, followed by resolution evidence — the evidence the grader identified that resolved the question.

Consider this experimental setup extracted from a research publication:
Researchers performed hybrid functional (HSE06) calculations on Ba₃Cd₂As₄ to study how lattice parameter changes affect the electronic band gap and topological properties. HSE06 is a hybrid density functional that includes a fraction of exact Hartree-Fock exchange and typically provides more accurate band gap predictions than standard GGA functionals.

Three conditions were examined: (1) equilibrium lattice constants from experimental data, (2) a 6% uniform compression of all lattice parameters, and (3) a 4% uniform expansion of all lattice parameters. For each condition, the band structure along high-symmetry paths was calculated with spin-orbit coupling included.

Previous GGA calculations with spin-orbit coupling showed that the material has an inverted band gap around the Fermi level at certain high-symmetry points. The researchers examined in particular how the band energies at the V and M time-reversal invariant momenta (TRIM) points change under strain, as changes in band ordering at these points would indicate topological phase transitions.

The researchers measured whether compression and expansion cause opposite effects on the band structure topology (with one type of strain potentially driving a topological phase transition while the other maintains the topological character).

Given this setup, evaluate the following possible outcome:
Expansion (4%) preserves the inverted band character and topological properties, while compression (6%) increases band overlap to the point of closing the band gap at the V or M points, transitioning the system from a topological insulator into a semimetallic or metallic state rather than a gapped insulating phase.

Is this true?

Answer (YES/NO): NO